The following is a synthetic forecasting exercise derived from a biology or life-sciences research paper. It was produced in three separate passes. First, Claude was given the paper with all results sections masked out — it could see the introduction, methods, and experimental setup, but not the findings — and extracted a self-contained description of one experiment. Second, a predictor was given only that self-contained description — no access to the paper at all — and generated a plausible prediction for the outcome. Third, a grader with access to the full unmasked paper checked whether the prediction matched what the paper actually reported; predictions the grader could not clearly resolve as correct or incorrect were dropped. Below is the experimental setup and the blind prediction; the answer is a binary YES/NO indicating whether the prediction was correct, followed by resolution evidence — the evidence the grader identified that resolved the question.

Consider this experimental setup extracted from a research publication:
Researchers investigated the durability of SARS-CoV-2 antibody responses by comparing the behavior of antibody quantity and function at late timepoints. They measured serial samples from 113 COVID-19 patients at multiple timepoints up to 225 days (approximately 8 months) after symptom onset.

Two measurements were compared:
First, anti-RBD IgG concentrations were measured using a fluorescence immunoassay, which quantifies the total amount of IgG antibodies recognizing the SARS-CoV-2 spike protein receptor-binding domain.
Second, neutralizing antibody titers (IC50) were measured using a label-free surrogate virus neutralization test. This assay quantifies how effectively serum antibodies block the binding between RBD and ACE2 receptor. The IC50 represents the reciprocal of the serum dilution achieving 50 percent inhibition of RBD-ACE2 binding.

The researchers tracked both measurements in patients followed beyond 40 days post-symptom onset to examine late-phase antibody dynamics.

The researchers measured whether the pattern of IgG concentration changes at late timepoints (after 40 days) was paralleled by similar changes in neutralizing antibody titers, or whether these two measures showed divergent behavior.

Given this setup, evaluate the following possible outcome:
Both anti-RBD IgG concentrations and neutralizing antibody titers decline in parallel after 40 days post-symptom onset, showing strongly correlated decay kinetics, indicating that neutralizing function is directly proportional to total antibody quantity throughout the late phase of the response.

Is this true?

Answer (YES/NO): NO